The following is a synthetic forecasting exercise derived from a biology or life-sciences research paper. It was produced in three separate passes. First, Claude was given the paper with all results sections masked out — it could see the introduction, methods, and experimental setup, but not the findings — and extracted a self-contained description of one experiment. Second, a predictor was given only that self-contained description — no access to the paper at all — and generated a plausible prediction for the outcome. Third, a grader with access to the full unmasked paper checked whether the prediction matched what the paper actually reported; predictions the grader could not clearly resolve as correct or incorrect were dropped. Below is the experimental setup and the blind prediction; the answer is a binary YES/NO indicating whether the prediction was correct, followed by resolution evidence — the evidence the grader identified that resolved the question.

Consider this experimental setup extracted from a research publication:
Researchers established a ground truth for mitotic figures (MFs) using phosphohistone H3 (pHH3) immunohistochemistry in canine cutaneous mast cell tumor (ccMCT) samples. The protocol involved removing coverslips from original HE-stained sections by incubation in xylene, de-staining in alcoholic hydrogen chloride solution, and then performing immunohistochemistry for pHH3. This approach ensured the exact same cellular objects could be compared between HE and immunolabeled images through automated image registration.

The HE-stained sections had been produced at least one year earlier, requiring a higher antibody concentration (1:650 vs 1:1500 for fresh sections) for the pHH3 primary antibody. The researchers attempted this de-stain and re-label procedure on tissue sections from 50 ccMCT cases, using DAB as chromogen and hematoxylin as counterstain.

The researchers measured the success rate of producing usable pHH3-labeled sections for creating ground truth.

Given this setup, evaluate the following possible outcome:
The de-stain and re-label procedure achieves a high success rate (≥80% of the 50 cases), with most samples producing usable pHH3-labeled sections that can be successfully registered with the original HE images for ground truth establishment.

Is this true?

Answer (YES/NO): YES